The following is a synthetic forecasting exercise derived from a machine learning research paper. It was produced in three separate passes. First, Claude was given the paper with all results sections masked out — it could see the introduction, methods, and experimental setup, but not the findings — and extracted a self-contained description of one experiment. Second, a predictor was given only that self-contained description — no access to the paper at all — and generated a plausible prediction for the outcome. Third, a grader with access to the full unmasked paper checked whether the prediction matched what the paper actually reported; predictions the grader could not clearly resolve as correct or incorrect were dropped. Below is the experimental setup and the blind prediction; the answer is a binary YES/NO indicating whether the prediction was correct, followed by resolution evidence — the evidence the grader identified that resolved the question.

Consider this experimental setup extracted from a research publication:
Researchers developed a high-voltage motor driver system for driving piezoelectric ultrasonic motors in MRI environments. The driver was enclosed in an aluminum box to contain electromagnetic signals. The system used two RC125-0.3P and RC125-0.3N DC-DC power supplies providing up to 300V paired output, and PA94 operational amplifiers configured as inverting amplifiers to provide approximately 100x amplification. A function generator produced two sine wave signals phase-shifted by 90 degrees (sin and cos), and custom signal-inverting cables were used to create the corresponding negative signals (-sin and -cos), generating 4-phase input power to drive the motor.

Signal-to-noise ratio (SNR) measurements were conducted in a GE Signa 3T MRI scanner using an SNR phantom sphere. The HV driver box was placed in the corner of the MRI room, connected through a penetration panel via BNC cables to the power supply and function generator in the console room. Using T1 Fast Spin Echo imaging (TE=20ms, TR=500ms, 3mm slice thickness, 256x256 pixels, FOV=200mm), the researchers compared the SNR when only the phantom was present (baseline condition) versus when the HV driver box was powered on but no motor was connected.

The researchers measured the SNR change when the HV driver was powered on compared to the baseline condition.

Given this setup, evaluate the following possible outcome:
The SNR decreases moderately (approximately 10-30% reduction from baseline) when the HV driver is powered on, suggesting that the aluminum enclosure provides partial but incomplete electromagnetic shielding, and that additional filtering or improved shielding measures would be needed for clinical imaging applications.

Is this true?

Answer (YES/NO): NO